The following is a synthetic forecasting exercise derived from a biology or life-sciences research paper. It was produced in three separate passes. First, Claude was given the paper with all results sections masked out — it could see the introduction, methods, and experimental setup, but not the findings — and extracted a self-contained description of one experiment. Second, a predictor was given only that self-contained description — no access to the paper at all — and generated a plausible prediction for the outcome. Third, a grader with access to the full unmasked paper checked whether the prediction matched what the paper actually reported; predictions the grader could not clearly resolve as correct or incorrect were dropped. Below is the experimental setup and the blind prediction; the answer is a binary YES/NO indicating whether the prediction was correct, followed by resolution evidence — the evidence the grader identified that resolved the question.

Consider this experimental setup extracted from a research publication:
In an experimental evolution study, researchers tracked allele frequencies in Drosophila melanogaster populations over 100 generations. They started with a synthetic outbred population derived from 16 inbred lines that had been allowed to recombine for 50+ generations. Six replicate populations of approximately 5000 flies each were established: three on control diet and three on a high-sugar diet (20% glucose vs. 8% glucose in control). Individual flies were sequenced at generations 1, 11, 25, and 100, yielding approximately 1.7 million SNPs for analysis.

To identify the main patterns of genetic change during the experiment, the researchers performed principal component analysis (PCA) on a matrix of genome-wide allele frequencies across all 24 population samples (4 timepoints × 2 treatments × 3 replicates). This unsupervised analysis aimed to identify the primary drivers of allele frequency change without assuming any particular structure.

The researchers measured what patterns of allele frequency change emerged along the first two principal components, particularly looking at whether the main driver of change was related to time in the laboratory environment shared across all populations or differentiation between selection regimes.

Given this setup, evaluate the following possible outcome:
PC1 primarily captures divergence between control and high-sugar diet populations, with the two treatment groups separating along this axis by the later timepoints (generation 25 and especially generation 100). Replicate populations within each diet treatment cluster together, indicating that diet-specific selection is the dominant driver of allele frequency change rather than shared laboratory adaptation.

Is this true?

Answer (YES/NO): NO